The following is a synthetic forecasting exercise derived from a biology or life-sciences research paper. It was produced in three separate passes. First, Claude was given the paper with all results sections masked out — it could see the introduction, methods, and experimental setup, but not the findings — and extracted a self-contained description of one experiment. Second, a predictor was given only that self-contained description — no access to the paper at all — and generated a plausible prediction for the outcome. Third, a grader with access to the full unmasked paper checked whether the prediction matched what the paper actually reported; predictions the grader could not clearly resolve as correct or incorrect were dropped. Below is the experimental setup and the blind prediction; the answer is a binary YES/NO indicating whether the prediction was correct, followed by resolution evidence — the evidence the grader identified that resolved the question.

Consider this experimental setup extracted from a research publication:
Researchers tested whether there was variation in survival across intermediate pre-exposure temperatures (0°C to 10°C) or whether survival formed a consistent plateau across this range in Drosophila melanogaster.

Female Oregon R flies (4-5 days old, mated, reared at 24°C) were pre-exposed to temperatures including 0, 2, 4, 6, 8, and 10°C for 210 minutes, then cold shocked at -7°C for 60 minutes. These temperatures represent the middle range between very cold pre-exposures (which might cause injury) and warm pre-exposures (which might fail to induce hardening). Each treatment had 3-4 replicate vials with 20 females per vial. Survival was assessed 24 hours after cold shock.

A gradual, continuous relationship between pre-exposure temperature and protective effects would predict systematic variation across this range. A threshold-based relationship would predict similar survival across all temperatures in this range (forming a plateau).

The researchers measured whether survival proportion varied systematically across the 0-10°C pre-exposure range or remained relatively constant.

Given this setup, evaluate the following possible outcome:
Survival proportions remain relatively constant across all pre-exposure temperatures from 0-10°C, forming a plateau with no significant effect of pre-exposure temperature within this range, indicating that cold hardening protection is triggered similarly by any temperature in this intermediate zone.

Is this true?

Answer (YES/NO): YES